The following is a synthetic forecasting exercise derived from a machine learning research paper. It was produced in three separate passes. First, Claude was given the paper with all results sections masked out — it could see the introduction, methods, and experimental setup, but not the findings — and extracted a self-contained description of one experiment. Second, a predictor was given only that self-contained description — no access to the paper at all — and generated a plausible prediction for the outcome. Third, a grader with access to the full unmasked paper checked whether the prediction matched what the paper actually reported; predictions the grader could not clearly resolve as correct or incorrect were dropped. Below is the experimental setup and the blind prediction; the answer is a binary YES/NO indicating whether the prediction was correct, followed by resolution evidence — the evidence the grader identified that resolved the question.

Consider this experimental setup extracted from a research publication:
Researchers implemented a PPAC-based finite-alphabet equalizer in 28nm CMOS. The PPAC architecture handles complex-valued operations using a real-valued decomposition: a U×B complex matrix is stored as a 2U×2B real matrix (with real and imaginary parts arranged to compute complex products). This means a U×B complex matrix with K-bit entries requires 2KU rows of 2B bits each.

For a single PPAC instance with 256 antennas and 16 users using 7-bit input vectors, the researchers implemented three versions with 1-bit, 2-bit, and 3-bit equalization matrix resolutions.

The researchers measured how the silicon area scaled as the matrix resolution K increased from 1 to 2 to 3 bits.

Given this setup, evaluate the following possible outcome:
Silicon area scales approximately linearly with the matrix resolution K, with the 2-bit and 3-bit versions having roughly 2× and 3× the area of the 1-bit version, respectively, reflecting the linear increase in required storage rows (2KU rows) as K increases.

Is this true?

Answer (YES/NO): YES